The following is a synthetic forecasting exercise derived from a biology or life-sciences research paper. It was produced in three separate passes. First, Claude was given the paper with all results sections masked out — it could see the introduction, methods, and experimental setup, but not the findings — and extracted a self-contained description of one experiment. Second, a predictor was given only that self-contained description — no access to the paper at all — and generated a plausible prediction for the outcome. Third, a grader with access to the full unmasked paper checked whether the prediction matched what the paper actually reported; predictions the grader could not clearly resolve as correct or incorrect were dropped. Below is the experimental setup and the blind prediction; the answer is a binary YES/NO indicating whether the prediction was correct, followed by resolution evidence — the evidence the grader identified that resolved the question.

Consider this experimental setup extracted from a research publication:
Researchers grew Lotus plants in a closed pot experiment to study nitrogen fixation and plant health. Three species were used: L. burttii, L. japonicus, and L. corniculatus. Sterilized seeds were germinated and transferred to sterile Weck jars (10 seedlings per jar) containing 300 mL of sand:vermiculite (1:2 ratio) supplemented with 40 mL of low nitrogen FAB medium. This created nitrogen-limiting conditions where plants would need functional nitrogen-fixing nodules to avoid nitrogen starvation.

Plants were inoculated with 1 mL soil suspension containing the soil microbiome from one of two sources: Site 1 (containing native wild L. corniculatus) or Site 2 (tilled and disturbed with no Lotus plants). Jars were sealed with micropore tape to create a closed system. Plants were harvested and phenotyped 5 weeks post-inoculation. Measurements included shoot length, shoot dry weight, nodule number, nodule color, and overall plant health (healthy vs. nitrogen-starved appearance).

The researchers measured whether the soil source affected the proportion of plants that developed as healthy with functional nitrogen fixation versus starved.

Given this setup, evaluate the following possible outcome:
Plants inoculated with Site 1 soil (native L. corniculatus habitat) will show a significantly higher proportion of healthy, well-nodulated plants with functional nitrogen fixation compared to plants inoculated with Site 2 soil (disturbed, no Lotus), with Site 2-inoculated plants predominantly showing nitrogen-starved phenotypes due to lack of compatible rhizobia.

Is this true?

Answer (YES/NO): NO